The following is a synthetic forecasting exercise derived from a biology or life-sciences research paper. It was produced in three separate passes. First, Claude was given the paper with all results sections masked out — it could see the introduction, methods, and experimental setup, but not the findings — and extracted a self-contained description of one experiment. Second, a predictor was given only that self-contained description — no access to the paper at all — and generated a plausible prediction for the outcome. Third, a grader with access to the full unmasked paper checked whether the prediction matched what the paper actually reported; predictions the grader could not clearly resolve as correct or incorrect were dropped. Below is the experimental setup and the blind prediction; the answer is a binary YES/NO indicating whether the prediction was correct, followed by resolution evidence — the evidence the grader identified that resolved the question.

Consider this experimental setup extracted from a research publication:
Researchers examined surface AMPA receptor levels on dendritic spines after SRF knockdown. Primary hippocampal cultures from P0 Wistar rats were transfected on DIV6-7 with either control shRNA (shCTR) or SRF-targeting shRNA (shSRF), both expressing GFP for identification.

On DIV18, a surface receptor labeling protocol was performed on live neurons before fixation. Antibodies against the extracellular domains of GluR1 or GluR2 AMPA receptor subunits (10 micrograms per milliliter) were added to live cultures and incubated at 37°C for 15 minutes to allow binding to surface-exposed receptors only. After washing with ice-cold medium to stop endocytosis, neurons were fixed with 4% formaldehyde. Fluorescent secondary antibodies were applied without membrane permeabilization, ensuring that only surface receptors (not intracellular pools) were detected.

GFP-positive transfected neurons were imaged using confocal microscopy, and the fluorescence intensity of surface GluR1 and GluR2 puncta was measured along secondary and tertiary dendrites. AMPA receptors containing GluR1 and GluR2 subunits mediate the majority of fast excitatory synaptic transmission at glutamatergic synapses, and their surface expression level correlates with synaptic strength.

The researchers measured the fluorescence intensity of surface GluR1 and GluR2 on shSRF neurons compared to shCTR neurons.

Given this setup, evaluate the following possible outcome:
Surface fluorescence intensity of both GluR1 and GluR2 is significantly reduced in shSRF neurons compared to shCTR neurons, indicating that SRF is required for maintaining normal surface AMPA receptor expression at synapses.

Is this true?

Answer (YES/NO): YES